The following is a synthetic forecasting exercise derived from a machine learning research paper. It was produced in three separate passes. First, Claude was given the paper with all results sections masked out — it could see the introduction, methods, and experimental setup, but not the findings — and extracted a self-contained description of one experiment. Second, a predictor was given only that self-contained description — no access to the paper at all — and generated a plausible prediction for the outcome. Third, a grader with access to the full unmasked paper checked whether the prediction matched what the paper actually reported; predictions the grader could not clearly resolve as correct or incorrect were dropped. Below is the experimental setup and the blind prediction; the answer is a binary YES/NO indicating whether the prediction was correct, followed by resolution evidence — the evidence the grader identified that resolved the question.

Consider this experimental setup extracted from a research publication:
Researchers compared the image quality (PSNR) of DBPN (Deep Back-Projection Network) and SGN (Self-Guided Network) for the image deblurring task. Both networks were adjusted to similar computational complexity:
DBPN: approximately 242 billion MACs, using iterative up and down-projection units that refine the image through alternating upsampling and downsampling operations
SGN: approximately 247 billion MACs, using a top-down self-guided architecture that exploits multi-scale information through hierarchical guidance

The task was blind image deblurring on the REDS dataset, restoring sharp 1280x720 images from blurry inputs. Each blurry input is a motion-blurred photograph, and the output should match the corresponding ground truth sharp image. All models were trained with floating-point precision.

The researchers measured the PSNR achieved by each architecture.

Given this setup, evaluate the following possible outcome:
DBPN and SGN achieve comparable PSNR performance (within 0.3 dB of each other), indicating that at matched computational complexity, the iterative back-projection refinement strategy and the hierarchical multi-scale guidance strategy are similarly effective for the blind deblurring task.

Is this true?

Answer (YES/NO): NO